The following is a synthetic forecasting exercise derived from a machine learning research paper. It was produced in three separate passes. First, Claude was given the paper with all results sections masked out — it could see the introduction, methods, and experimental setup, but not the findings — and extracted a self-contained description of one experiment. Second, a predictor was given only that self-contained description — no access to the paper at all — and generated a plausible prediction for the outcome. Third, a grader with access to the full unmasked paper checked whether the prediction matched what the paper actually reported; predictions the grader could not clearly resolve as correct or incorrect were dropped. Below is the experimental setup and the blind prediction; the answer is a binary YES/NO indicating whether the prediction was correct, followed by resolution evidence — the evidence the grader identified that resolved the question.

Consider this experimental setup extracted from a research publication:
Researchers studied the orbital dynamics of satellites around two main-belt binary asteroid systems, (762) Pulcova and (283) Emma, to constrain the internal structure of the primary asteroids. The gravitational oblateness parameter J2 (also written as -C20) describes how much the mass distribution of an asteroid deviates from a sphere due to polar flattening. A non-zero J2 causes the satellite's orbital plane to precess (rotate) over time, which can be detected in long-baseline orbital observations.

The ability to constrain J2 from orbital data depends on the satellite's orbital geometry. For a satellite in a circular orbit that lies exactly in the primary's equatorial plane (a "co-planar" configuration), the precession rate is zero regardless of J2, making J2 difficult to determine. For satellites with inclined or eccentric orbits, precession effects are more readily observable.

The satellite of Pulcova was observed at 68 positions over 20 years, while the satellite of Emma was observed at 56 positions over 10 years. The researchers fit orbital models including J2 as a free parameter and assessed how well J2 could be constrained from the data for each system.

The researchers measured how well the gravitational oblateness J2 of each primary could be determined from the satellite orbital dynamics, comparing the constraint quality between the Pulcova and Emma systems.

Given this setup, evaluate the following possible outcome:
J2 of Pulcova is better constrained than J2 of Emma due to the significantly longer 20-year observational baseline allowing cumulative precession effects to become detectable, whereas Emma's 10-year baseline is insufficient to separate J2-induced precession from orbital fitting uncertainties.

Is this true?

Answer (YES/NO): NO